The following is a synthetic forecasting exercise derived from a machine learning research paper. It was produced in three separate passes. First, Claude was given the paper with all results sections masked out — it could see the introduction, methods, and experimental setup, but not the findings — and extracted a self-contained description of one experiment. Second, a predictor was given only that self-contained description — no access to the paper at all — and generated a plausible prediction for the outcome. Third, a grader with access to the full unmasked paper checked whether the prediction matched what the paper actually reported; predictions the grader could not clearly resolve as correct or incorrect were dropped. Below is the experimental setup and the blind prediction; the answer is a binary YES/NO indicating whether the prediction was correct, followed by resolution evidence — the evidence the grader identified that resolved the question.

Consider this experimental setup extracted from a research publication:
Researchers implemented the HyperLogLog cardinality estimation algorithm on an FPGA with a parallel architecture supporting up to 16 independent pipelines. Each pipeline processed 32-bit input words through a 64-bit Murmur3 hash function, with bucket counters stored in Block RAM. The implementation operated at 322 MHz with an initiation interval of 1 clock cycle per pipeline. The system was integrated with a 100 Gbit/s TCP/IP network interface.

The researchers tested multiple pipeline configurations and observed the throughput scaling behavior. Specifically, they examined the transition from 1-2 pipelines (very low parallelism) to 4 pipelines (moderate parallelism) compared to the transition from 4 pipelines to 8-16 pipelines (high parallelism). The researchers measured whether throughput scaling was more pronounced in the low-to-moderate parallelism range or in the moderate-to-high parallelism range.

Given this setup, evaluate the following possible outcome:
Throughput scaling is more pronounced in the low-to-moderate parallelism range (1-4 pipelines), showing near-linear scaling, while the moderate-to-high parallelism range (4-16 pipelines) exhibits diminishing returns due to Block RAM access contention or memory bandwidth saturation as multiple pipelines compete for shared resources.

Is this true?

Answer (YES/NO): NO